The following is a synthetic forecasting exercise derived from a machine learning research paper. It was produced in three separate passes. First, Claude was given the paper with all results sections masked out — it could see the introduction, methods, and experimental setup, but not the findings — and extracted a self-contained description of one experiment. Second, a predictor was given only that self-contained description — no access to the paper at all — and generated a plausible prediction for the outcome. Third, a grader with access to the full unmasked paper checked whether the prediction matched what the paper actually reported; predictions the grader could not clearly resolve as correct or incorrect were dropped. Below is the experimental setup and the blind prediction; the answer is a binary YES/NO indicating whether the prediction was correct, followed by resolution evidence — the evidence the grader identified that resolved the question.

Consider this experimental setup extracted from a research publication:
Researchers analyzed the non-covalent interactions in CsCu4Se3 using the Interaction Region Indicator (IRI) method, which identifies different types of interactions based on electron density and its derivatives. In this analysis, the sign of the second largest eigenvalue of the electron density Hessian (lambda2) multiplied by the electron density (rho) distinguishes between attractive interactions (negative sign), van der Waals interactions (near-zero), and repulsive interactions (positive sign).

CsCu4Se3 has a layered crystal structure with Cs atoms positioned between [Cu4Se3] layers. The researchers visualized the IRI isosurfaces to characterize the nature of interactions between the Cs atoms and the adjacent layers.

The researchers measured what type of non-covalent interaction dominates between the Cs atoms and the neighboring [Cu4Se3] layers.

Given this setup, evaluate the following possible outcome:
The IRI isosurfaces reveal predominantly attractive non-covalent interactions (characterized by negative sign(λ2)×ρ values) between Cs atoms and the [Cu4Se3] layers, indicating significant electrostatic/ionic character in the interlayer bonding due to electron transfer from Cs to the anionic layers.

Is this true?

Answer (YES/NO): NO